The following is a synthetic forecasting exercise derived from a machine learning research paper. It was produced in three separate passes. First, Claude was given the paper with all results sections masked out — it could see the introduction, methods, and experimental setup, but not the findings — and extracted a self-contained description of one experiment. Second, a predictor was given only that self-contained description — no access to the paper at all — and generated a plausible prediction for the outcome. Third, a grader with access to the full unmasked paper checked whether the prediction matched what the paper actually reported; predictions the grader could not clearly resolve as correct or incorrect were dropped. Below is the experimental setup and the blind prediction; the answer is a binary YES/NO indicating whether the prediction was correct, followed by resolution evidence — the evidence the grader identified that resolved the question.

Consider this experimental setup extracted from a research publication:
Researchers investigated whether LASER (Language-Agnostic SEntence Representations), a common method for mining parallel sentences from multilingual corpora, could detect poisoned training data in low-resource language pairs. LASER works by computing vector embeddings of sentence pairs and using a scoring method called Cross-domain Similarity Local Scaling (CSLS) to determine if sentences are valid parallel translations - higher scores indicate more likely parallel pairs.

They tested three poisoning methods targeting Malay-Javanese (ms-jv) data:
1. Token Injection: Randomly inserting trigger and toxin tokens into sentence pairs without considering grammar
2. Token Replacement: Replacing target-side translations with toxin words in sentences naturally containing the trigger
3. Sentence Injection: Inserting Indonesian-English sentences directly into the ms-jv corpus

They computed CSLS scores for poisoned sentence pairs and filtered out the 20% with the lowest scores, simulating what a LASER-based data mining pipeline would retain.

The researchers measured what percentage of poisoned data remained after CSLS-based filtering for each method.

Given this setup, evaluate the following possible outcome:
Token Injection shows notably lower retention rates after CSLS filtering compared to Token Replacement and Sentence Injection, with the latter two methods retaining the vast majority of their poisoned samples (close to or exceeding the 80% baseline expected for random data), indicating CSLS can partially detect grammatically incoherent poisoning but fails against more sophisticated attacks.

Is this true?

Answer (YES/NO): NO